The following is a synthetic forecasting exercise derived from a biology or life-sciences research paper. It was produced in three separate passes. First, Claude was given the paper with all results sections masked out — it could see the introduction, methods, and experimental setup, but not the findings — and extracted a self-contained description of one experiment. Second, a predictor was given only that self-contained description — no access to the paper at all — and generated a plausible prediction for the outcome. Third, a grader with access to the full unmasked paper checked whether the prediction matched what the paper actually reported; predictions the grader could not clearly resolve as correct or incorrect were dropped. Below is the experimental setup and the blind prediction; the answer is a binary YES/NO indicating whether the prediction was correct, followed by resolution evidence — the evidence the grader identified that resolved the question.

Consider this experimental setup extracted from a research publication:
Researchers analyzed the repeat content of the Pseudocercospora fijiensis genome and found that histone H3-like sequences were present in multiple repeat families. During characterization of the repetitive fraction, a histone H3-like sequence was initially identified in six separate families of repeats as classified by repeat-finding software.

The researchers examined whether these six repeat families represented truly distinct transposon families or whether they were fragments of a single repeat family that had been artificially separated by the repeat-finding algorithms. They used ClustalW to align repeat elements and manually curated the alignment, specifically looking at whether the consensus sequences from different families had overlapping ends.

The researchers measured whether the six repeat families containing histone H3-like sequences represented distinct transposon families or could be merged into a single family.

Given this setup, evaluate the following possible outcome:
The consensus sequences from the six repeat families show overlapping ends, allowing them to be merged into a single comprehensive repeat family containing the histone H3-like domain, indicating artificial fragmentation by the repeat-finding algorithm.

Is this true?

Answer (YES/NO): YES